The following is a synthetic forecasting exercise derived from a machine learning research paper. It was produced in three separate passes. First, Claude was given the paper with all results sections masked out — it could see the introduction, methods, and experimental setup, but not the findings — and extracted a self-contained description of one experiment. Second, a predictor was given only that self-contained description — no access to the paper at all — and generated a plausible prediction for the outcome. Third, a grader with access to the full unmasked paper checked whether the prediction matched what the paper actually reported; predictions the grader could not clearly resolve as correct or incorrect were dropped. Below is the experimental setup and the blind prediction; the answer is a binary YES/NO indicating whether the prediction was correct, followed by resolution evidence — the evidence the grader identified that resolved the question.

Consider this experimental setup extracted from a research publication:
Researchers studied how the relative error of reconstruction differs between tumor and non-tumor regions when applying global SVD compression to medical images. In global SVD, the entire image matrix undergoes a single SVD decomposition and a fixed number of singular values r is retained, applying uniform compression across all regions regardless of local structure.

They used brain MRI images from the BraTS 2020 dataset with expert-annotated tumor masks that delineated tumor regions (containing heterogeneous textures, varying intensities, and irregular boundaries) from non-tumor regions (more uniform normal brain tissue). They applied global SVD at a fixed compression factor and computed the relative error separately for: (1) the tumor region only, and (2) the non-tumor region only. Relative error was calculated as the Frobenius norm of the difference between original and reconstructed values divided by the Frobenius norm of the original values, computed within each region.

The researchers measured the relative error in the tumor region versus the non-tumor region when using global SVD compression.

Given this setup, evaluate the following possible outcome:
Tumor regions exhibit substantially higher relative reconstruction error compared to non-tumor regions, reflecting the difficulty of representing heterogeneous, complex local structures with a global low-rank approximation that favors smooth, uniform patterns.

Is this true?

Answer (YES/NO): NO